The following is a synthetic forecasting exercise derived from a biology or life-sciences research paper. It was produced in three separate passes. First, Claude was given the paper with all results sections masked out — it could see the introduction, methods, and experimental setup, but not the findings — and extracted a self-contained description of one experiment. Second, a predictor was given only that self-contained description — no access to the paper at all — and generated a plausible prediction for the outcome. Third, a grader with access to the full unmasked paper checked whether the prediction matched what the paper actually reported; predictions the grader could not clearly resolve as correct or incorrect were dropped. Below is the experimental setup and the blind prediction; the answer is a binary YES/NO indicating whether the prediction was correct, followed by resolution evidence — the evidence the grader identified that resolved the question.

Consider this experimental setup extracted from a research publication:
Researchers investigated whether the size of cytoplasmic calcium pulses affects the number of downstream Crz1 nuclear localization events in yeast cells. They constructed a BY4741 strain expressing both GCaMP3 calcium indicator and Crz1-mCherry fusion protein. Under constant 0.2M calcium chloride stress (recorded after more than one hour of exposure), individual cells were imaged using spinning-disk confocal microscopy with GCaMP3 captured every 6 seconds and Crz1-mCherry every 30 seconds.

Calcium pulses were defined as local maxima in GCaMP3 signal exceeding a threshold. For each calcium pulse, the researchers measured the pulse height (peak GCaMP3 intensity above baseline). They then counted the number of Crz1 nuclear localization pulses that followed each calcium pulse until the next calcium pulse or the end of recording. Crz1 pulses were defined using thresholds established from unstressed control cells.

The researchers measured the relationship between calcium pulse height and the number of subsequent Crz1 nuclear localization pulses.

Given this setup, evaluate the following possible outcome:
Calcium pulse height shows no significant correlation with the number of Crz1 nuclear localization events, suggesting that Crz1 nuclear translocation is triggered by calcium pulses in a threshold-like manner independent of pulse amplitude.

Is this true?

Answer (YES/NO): NO